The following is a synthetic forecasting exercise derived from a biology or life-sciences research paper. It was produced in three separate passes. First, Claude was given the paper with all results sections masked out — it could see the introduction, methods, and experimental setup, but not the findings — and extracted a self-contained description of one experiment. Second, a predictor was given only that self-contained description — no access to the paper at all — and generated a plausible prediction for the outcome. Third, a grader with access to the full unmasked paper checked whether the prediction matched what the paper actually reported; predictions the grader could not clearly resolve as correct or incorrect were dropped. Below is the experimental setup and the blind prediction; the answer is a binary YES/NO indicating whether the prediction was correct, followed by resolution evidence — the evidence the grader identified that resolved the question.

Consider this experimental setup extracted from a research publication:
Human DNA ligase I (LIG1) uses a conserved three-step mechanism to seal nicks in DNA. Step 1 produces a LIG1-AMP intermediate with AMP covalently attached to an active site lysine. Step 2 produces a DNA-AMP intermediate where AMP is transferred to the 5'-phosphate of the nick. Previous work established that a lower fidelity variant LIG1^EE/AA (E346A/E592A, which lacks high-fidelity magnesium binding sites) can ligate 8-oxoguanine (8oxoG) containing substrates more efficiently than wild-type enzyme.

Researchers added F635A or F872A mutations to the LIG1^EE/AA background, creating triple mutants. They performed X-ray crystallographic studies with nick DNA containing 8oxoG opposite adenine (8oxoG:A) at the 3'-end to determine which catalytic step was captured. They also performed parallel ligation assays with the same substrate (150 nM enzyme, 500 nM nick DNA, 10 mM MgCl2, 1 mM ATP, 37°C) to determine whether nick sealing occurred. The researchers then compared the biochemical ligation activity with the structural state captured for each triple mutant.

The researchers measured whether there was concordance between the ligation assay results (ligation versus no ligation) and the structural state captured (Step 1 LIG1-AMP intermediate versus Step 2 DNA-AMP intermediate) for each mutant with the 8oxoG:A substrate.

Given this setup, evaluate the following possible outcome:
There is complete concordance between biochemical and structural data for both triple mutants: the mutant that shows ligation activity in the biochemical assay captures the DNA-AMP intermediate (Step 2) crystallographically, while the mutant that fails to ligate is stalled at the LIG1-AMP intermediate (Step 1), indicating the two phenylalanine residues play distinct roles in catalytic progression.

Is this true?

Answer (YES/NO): YES